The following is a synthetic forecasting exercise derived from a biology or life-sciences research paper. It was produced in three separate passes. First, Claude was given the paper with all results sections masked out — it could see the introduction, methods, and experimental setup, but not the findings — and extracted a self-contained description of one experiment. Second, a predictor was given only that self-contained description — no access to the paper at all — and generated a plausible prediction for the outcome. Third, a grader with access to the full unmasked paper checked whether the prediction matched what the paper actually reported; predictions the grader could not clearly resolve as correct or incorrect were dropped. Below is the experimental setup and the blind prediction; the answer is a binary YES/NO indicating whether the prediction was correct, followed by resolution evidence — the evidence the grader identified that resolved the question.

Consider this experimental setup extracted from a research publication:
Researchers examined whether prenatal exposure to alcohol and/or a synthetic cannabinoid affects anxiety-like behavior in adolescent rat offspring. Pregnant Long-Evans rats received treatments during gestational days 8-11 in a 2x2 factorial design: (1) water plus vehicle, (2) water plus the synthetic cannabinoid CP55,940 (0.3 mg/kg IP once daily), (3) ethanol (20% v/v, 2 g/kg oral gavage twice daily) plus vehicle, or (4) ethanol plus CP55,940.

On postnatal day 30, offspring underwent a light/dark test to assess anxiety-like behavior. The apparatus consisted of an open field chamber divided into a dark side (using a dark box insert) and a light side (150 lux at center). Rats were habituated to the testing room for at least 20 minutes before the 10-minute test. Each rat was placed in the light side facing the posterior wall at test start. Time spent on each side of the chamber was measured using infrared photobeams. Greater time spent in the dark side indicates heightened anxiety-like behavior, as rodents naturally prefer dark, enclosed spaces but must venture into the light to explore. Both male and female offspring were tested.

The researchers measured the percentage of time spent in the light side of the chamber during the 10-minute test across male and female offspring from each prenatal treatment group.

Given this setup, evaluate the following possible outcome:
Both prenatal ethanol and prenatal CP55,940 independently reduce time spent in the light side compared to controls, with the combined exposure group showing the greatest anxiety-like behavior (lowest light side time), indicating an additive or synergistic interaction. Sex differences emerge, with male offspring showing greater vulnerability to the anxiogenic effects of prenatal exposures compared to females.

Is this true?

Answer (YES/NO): NO